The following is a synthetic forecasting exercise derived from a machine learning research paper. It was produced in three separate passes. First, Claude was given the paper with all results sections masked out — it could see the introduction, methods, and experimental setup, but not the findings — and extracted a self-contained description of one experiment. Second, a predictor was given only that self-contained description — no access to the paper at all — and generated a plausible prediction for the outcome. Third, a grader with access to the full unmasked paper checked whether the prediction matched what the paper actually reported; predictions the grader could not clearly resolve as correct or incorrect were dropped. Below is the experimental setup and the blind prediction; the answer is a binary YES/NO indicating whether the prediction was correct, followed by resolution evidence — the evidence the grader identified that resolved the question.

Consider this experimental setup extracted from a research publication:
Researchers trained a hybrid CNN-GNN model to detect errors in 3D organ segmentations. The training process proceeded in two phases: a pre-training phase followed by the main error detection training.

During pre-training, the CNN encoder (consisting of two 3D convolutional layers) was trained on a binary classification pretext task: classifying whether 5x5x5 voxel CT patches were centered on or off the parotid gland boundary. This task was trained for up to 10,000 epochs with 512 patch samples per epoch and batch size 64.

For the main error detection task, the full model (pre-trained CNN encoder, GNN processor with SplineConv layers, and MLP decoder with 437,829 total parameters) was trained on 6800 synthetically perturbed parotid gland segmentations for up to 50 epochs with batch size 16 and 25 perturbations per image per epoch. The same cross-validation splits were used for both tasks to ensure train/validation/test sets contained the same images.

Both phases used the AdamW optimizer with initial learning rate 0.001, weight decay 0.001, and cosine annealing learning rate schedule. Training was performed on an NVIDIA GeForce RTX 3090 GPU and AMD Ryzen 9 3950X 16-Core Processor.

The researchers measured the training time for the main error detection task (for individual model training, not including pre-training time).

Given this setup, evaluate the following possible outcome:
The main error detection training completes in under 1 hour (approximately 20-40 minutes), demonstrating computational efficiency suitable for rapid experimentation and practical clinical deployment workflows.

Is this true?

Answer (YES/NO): NO